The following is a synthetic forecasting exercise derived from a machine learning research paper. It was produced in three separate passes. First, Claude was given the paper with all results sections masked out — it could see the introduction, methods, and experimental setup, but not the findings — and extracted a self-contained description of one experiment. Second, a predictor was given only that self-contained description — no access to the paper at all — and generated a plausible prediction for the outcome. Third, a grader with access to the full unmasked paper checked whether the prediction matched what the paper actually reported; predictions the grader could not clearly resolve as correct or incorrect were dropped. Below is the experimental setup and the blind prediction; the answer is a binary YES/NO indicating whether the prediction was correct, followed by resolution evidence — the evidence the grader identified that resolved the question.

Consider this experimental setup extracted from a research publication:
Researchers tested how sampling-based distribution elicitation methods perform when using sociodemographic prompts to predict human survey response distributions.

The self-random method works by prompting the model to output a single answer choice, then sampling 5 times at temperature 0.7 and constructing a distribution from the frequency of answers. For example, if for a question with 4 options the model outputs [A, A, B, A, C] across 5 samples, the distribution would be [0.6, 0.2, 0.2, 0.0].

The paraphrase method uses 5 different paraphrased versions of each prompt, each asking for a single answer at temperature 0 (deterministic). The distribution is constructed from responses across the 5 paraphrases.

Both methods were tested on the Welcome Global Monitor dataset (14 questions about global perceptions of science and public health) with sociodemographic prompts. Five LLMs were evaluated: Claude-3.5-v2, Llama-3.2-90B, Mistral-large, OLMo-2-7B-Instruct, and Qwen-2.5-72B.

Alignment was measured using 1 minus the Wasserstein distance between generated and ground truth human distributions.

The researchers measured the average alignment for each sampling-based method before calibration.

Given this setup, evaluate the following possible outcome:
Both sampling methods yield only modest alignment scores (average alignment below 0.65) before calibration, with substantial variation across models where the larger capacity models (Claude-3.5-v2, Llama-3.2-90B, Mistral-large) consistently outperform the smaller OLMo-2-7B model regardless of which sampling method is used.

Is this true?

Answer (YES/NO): NO